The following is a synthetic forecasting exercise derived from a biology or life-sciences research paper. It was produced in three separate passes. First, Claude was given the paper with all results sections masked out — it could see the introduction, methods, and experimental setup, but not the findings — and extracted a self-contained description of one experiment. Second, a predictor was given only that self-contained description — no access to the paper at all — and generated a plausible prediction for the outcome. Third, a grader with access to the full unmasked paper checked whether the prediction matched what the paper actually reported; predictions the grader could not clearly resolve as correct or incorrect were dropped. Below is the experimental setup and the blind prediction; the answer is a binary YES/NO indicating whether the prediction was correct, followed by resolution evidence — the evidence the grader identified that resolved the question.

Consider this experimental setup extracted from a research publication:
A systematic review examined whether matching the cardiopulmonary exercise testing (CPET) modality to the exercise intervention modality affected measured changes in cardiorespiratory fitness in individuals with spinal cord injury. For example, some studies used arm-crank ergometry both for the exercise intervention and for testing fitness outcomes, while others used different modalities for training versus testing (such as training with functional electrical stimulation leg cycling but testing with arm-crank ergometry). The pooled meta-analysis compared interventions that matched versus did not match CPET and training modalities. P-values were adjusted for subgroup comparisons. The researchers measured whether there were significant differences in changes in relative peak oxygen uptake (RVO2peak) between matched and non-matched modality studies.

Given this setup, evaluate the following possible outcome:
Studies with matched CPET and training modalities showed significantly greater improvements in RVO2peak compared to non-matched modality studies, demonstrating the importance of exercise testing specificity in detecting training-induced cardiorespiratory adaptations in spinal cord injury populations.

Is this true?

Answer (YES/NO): NO